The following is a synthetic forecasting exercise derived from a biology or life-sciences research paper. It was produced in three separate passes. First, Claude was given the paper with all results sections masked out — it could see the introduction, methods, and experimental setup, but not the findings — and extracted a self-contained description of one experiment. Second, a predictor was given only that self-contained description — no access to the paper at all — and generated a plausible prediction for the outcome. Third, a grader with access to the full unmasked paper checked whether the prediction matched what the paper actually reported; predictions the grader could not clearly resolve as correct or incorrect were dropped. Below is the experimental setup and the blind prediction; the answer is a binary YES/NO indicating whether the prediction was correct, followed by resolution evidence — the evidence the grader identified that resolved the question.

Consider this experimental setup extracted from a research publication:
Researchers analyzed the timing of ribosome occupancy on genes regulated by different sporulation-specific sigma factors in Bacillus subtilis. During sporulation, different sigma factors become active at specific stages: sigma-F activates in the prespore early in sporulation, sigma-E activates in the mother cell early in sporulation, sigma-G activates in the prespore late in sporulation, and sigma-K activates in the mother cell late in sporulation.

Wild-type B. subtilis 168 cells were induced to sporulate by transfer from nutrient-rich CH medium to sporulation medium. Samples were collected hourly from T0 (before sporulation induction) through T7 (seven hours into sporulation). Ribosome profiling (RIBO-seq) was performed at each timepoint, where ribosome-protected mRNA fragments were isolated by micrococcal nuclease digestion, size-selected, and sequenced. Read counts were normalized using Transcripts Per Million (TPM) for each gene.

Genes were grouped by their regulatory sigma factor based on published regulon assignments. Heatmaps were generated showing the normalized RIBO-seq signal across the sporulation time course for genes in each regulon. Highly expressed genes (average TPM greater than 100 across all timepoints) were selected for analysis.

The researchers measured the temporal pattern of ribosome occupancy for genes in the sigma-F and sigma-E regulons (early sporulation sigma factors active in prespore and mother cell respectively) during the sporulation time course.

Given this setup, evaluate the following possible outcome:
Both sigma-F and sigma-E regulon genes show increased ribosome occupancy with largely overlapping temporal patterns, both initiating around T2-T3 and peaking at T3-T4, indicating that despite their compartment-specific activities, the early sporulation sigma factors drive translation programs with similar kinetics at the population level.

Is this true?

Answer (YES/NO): NO